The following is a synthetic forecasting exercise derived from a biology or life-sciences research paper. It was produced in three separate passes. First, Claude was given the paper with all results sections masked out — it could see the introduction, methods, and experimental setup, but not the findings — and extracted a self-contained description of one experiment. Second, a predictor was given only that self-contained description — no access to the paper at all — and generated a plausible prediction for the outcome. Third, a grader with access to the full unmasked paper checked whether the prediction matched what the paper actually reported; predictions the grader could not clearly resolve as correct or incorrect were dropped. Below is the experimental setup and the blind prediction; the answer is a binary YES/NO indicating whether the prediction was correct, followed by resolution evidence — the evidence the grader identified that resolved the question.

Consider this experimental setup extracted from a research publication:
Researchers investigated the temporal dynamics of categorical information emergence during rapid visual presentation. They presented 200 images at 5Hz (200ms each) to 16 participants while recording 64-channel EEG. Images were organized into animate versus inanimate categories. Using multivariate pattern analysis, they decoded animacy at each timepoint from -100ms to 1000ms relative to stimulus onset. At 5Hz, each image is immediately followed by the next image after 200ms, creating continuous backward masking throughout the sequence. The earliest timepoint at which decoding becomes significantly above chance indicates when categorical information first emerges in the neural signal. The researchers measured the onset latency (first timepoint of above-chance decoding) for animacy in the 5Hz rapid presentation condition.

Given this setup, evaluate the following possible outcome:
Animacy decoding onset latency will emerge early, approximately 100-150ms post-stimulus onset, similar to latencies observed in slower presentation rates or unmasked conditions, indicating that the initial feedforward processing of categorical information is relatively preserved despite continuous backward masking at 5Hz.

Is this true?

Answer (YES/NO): YES